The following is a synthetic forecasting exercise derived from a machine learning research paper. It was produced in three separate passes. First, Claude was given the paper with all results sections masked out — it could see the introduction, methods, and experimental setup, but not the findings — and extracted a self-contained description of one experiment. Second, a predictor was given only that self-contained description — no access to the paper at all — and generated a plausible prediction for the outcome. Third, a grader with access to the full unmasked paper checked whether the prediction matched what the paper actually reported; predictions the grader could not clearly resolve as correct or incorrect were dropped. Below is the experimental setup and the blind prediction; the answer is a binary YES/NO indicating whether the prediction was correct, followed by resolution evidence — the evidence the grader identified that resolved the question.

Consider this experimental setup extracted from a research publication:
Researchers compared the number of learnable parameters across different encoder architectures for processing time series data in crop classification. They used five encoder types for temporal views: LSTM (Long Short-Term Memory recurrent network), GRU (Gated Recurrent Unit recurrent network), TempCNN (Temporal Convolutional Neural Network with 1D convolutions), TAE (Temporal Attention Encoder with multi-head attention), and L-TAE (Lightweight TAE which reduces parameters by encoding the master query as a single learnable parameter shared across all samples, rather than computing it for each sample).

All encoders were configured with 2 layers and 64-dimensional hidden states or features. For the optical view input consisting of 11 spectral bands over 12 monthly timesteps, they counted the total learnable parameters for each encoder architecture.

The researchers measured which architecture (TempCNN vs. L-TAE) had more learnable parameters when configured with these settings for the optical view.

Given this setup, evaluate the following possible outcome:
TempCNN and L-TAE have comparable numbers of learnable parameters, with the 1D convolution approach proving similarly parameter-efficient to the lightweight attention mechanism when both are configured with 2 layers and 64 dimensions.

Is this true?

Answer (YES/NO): NO